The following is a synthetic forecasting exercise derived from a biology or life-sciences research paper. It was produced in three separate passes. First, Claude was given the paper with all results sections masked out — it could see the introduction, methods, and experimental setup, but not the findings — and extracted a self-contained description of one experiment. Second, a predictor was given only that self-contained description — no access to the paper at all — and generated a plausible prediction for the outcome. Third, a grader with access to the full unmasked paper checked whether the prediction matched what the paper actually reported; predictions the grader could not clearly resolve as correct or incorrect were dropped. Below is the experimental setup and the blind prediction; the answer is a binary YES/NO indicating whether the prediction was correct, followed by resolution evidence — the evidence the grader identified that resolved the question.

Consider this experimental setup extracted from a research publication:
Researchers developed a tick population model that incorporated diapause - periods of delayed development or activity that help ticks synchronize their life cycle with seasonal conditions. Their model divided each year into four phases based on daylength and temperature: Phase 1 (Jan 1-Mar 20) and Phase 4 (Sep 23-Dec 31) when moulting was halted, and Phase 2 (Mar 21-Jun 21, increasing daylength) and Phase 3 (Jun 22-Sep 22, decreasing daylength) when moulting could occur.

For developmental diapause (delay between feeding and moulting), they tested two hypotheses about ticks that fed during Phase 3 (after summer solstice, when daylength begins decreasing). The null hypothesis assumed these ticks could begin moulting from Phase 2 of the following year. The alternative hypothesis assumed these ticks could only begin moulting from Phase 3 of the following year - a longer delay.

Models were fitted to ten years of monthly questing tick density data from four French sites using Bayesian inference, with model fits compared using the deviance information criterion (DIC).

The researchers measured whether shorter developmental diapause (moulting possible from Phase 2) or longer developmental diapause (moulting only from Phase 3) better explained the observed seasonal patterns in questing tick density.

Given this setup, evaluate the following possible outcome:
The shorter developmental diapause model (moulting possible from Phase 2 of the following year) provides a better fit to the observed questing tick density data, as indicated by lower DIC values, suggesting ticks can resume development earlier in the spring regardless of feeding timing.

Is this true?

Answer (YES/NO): YES